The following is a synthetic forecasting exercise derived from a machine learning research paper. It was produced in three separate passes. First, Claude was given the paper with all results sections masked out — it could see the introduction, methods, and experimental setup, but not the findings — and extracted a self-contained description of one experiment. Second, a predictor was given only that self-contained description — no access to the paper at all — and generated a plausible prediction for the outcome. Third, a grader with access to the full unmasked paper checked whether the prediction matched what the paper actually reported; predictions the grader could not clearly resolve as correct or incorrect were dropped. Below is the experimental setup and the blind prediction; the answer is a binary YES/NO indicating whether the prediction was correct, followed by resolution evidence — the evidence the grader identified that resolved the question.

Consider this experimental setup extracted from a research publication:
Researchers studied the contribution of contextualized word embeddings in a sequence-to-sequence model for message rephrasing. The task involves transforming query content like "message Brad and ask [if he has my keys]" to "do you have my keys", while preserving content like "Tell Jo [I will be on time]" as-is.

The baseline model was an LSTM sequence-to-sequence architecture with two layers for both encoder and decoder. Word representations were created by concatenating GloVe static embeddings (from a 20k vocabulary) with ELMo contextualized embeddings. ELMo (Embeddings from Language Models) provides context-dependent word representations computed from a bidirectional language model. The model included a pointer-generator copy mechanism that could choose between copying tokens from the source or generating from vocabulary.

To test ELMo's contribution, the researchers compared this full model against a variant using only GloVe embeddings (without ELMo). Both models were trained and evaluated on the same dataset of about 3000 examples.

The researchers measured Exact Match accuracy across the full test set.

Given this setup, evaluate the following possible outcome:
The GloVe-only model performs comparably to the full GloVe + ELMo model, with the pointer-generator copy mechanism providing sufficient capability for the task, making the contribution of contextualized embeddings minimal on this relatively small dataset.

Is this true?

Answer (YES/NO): NO